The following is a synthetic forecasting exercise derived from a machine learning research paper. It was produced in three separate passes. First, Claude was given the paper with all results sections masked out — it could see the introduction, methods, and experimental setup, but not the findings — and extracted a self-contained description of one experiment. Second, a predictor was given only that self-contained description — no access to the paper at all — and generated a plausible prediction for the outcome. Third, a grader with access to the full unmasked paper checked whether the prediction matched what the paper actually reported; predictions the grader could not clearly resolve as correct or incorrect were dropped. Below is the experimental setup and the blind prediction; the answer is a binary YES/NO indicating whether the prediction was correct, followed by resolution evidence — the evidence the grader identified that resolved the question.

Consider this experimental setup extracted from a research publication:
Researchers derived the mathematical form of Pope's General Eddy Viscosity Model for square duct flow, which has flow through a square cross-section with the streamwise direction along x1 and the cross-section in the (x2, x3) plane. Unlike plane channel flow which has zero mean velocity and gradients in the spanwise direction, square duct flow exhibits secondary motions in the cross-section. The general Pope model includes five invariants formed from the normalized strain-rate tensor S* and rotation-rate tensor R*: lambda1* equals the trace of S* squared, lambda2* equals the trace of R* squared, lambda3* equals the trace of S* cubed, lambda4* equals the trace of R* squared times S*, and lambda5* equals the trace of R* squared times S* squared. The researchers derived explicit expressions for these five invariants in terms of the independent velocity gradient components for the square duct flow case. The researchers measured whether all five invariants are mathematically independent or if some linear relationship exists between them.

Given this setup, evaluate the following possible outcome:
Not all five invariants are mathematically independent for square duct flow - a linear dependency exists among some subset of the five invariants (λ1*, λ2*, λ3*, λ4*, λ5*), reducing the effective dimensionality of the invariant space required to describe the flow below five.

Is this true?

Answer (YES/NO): YES